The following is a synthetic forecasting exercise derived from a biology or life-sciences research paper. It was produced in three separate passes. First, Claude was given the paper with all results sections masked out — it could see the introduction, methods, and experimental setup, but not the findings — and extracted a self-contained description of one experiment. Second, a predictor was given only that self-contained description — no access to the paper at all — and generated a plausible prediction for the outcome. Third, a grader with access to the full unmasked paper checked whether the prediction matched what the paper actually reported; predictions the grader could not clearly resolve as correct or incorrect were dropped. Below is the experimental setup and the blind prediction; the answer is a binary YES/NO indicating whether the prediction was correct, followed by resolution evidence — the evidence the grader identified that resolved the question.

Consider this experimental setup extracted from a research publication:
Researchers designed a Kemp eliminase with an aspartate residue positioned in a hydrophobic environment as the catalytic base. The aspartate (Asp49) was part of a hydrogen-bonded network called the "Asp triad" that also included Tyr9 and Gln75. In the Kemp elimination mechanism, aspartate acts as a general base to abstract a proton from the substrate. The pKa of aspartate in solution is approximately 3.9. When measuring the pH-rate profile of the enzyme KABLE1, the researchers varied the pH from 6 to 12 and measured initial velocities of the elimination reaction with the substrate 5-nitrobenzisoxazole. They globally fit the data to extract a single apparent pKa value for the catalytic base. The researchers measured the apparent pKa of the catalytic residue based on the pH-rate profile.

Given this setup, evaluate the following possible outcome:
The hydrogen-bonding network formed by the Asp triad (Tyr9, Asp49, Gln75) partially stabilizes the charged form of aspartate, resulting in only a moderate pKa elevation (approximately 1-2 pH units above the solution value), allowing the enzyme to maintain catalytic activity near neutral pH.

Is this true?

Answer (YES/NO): NO